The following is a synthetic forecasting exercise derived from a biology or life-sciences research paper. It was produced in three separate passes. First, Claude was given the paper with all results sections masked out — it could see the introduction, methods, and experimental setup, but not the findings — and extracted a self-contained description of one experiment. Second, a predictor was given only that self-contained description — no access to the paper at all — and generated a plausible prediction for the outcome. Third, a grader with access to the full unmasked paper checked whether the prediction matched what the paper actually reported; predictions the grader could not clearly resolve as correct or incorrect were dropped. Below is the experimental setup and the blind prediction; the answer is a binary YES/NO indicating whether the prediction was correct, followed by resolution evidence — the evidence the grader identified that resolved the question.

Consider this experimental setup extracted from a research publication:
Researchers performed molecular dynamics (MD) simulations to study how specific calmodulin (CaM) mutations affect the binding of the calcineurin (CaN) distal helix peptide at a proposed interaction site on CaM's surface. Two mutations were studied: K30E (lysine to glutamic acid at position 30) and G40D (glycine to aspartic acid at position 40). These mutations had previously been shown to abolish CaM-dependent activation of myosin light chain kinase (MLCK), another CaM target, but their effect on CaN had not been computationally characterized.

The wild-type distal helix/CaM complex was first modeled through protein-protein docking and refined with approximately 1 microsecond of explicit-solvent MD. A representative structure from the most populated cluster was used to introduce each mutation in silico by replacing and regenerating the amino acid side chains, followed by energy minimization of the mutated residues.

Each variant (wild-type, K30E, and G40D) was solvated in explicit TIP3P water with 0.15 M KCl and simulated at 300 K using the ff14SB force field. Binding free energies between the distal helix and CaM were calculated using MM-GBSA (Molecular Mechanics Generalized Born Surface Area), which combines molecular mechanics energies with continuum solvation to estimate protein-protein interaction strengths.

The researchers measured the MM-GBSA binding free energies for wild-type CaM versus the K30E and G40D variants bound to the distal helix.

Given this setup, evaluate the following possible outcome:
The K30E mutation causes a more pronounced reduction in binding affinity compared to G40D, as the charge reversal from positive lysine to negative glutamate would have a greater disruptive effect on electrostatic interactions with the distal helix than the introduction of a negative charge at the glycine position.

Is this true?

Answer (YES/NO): NO